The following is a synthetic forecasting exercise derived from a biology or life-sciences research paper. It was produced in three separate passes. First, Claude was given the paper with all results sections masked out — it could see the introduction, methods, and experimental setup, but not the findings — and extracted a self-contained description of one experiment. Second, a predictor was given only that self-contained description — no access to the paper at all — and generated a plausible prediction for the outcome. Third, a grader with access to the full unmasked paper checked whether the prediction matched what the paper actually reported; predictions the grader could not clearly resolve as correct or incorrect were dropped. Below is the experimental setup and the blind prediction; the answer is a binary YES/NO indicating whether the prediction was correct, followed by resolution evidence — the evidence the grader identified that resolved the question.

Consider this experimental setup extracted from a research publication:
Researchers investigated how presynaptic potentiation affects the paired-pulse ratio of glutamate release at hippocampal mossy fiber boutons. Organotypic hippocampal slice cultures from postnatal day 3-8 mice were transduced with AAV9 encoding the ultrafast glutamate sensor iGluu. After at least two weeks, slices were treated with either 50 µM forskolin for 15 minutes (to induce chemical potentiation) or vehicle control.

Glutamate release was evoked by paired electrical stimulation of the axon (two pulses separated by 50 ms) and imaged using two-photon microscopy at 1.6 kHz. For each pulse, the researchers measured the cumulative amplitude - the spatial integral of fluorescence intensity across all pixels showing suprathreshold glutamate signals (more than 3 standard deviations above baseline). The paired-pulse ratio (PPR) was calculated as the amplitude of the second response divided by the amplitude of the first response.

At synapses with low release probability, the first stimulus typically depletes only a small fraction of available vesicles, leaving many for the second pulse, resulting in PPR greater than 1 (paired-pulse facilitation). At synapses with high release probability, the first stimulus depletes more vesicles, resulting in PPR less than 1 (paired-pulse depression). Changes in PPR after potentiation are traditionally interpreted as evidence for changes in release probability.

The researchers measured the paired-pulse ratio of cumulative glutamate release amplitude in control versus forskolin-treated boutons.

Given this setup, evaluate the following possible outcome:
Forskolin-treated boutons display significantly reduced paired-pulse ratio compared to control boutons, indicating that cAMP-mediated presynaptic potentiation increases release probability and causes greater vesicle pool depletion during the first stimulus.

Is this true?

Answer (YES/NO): YES